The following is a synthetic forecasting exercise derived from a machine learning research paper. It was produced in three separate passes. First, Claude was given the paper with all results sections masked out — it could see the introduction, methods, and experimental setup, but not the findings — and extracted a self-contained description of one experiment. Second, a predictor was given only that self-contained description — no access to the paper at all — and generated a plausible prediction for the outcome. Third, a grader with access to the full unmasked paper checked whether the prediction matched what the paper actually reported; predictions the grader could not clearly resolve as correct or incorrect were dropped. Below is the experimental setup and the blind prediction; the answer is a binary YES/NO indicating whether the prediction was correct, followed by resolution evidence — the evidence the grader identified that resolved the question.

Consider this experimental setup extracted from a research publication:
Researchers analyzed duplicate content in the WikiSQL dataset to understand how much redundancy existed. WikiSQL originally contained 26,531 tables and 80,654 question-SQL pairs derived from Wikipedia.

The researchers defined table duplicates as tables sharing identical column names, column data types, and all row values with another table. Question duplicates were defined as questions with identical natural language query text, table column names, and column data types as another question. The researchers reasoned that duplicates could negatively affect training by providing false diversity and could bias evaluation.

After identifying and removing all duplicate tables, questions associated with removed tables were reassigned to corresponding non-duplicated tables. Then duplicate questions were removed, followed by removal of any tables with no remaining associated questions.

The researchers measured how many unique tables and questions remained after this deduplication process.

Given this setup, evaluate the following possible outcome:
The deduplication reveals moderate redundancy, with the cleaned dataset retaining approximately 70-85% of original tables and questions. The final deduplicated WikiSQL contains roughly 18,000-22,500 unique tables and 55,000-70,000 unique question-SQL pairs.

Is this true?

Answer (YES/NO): NO